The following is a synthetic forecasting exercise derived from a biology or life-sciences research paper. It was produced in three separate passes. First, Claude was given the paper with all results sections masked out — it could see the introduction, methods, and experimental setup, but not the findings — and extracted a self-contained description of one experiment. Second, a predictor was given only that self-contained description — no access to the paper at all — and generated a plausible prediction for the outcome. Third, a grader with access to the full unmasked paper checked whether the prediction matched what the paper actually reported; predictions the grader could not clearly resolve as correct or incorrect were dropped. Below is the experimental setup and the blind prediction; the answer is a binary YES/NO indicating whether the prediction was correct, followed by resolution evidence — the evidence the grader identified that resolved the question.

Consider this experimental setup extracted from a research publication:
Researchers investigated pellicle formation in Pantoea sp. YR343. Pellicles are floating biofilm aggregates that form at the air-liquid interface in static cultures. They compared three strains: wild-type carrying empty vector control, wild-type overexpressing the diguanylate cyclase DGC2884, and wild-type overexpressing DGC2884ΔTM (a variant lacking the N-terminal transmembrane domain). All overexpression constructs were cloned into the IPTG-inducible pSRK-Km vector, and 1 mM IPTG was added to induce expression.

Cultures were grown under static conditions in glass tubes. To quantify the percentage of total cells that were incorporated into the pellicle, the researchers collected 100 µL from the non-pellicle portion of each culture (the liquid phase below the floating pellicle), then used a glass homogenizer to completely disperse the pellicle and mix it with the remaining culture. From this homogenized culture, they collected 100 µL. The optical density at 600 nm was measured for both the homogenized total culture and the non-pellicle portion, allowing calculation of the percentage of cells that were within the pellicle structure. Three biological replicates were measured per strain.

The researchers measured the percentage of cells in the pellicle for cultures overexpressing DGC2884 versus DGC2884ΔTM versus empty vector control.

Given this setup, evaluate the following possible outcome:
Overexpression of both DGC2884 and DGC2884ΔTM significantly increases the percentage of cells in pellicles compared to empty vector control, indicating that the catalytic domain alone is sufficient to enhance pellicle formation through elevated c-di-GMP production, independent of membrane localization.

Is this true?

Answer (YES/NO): NO